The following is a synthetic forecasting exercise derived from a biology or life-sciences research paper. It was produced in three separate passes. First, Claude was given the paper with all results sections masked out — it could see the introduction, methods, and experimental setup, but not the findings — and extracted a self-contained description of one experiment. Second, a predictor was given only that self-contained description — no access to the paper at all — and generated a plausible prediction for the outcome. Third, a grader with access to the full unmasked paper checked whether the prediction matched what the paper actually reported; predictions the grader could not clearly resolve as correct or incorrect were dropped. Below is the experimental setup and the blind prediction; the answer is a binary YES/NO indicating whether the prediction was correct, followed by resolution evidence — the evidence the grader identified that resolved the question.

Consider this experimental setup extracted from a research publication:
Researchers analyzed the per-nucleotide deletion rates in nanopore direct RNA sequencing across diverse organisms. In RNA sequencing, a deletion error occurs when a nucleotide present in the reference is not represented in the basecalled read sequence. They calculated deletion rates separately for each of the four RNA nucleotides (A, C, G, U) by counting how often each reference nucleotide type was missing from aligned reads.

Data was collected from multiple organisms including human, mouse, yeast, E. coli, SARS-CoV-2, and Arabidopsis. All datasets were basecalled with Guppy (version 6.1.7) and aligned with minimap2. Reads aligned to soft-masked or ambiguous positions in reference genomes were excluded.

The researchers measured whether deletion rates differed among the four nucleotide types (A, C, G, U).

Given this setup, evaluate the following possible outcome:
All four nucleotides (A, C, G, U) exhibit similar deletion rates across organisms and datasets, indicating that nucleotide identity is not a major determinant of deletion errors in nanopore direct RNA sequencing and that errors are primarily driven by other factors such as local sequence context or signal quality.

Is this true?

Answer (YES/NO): NO